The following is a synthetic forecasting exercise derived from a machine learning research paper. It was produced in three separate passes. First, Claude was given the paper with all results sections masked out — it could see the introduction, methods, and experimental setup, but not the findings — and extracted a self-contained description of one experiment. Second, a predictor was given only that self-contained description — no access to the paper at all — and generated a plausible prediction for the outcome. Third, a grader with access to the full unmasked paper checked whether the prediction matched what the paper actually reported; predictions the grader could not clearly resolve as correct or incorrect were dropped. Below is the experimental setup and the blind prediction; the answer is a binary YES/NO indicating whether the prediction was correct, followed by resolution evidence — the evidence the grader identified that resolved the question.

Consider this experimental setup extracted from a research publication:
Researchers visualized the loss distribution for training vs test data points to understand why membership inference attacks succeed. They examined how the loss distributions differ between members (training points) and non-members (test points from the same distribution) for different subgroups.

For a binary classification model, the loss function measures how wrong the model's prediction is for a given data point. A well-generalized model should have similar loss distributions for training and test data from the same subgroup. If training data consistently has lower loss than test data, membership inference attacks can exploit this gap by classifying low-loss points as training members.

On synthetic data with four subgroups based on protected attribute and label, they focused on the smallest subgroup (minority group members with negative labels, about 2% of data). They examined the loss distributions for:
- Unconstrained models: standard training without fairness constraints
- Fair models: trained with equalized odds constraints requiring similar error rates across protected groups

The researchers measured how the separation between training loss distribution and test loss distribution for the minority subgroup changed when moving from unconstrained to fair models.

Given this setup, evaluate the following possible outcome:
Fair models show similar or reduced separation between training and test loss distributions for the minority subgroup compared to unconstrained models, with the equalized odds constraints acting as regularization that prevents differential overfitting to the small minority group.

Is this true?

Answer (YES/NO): NO